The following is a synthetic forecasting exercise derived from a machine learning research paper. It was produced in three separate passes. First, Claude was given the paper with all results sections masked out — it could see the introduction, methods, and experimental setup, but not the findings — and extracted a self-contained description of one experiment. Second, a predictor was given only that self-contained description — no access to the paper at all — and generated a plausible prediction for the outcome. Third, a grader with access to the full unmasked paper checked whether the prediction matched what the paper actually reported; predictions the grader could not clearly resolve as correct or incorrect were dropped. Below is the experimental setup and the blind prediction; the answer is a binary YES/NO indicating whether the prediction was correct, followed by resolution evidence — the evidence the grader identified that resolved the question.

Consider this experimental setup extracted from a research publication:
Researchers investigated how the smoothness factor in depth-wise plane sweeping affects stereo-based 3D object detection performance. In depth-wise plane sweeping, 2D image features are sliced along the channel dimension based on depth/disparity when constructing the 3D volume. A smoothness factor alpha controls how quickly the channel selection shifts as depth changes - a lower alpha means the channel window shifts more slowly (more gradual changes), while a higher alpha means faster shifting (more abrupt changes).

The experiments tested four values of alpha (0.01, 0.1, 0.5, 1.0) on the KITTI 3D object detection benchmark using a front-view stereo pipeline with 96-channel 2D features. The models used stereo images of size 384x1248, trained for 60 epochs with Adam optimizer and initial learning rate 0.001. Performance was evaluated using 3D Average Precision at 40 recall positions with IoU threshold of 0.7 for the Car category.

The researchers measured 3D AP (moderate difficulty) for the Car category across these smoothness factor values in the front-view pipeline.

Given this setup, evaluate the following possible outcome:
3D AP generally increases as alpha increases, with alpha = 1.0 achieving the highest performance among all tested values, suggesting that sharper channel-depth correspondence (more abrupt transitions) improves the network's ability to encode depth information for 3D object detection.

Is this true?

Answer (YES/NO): NO